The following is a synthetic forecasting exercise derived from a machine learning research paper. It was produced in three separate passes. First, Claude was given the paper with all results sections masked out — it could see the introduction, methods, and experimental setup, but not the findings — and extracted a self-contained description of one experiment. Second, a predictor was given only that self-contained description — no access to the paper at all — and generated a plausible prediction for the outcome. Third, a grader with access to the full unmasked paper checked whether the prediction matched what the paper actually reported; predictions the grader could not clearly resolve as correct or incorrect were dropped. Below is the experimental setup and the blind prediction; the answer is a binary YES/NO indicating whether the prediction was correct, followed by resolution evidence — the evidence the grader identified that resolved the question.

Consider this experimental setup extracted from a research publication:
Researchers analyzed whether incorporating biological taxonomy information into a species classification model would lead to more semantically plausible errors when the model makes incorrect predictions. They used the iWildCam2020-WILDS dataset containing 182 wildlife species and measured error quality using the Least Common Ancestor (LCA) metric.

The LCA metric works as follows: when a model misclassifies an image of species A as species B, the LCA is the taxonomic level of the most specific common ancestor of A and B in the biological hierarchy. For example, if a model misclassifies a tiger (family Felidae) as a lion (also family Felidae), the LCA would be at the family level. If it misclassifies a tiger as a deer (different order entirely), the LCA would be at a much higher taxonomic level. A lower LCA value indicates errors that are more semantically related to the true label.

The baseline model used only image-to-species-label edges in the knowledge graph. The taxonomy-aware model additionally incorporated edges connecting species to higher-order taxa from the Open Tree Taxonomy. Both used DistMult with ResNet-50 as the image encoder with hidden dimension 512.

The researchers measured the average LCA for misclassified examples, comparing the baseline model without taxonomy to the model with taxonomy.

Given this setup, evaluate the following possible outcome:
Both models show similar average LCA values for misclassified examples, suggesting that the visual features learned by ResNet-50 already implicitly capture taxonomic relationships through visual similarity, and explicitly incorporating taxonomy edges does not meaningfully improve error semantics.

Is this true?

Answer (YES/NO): NO